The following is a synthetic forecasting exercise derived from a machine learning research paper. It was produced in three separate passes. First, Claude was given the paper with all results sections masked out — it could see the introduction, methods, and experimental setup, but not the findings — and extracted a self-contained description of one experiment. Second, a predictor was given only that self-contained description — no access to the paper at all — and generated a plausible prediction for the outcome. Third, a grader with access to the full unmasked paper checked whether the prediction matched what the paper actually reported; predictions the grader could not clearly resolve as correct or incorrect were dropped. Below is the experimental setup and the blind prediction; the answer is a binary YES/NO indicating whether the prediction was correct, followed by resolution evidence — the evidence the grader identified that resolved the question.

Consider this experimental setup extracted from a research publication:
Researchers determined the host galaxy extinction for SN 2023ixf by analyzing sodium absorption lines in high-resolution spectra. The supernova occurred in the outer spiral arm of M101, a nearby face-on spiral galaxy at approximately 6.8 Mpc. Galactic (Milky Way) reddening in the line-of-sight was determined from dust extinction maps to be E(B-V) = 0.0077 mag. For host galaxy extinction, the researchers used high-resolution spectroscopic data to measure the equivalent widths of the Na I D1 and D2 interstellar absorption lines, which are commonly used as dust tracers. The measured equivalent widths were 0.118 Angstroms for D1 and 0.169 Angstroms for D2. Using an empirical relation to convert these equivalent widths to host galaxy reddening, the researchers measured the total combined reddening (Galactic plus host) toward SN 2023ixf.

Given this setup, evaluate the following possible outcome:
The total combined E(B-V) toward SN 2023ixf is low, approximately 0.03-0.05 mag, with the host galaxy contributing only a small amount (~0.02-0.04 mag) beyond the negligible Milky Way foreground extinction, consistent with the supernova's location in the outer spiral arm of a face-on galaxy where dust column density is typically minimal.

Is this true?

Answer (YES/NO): YES